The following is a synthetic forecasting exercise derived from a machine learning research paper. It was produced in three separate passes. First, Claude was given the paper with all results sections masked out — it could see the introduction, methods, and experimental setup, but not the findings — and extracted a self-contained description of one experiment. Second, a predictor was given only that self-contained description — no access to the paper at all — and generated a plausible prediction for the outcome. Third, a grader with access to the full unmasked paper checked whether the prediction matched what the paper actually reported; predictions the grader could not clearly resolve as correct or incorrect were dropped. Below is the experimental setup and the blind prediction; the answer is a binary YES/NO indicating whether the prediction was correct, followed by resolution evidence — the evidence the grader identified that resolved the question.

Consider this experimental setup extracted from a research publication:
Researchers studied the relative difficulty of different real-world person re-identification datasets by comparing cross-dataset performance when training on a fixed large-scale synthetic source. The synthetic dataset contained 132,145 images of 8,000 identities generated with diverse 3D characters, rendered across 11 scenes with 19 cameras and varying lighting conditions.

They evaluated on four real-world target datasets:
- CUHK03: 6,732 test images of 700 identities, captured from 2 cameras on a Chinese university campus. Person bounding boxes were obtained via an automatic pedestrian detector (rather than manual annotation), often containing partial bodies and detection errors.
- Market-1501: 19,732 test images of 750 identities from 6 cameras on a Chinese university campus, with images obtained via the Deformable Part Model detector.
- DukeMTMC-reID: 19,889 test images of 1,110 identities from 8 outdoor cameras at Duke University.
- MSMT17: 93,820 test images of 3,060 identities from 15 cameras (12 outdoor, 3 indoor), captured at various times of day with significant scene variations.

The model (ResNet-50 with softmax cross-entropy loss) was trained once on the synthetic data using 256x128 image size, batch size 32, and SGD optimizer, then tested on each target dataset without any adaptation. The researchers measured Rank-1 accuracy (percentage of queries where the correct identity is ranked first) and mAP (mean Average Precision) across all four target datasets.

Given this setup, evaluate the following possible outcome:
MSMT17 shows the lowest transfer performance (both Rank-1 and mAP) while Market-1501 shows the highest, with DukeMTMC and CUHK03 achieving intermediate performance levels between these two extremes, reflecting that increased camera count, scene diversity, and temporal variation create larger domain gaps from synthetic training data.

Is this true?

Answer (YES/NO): NO